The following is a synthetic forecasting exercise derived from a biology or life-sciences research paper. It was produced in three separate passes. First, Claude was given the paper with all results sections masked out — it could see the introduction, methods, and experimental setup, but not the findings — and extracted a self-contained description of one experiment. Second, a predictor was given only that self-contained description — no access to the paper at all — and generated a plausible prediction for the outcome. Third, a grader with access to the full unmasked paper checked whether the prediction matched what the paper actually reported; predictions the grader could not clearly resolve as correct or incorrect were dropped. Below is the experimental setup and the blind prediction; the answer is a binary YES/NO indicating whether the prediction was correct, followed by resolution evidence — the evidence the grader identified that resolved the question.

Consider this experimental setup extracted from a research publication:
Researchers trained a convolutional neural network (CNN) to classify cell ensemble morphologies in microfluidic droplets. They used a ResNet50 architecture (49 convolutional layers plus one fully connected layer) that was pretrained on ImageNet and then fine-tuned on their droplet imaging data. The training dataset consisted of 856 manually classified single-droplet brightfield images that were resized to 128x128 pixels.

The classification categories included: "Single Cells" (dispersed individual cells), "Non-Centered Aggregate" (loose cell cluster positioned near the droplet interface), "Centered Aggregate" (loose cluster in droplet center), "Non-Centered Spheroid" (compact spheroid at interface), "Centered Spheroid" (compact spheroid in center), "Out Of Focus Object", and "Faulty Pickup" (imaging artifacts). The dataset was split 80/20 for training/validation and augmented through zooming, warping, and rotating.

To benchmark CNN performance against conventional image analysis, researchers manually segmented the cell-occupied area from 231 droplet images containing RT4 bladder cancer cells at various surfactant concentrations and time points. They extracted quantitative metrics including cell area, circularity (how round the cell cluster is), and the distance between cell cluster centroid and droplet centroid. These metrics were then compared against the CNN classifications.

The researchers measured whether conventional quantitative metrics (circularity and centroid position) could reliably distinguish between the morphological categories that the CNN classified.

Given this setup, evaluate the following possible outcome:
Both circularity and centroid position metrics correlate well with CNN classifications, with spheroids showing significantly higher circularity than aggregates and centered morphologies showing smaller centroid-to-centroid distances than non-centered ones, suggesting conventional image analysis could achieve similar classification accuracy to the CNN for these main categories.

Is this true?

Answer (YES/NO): NO